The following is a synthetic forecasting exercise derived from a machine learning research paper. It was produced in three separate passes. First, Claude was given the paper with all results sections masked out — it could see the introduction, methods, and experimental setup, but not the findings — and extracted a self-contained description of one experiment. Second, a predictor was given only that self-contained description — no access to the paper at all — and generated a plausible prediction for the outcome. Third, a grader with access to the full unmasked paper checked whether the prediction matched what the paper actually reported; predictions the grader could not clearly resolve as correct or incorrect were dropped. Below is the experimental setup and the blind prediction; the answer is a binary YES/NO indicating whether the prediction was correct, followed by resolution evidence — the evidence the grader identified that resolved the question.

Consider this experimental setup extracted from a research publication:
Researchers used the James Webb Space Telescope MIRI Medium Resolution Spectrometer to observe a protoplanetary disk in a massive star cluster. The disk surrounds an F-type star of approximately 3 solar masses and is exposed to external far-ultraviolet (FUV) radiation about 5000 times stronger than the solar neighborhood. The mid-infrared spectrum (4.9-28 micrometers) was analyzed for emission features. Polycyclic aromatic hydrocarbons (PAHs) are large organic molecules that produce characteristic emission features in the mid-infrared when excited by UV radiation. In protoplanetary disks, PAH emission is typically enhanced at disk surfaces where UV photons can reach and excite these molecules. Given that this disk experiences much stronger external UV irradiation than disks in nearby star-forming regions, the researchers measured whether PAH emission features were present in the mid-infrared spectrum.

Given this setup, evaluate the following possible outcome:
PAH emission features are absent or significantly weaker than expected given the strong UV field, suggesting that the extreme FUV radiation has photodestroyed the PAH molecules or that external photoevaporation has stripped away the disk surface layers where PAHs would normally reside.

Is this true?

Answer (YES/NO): NO